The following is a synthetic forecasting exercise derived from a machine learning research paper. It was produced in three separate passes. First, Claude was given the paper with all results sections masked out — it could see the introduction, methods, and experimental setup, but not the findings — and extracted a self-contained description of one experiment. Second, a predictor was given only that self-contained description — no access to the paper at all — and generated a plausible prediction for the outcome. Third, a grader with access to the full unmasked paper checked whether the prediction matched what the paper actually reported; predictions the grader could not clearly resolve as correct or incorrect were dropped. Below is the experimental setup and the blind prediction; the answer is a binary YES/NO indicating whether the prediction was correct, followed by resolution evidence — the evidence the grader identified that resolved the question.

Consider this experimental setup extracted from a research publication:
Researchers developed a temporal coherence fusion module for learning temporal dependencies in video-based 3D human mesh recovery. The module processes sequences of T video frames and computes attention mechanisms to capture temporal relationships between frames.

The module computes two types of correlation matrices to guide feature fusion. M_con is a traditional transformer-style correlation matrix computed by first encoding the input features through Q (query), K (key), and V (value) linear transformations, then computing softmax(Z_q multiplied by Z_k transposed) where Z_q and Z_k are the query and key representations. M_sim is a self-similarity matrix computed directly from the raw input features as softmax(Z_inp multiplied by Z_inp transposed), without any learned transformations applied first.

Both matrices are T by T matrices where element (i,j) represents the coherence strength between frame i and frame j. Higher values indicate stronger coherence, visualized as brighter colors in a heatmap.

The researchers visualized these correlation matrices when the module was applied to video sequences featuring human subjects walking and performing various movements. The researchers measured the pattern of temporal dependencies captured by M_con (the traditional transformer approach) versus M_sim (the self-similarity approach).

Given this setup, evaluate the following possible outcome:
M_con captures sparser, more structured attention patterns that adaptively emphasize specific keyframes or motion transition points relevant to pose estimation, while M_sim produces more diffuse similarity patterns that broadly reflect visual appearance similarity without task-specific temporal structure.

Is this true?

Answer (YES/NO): NO